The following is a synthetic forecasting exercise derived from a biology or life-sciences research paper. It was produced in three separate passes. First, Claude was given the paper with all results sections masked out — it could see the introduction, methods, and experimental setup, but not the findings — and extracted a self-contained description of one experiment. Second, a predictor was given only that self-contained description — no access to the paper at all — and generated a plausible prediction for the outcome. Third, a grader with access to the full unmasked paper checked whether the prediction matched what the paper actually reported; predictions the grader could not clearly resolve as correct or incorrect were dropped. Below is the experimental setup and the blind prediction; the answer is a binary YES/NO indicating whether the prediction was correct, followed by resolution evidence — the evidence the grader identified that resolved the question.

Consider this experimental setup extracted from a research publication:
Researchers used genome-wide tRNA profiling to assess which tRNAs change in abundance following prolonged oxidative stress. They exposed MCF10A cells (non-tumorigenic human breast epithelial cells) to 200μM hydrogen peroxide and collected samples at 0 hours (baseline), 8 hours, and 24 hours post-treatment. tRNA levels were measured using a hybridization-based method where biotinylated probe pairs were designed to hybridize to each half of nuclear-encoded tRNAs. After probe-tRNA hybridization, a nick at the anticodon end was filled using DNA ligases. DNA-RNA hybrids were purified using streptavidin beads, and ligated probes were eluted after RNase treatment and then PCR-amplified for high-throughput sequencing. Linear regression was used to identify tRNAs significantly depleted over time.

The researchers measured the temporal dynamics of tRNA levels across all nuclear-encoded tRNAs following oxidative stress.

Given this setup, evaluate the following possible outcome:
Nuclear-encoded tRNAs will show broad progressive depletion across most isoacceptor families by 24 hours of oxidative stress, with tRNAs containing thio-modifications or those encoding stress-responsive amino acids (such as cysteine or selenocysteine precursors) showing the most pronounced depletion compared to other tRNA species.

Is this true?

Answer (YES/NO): NO